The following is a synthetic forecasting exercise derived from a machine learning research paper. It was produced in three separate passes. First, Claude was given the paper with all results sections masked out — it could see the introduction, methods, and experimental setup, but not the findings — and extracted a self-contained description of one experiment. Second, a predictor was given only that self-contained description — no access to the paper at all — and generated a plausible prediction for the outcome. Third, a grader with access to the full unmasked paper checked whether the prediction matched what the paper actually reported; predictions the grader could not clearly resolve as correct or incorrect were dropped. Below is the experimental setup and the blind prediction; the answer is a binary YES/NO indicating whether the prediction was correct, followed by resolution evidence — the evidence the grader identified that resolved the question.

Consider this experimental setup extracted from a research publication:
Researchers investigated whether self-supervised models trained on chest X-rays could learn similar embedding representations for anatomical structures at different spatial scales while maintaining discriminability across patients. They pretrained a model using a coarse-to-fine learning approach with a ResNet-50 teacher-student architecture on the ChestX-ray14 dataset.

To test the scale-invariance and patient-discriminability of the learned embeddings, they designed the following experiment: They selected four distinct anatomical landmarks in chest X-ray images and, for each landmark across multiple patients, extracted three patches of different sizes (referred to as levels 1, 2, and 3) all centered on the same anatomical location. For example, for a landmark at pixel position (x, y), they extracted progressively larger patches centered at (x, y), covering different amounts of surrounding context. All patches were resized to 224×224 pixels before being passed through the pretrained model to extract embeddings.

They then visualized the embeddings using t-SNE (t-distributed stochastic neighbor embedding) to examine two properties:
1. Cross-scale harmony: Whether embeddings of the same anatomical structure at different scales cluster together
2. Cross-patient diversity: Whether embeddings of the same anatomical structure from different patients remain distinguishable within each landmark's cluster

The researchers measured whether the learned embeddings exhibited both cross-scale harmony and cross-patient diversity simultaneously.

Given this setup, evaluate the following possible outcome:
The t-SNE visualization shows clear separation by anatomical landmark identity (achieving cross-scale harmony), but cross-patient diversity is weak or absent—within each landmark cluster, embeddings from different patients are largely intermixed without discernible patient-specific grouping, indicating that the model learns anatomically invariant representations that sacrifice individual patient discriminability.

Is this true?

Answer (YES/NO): NO